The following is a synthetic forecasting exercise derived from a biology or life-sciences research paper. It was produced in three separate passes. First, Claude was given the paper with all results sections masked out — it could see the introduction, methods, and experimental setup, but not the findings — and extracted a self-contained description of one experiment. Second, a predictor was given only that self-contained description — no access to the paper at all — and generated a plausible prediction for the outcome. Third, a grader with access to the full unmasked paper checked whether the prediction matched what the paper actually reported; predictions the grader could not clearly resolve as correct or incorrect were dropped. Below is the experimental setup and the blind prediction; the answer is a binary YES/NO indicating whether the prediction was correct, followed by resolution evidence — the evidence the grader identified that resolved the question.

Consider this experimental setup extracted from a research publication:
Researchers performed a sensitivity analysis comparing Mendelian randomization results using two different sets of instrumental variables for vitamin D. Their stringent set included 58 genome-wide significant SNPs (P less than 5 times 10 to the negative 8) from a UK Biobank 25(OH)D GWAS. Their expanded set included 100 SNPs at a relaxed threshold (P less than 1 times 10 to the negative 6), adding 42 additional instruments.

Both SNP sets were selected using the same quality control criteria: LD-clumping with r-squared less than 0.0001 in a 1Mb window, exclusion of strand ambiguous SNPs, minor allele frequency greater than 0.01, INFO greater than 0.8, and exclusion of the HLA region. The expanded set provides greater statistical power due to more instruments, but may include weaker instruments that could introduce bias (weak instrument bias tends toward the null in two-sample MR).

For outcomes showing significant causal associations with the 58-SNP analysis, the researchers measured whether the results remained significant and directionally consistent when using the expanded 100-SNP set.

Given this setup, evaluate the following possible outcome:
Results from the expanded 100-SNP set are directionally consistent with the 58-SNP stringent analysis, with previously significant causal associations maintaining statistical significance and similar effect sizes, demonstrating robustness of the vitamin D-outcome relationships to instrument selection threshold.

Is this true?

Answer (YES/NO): YES